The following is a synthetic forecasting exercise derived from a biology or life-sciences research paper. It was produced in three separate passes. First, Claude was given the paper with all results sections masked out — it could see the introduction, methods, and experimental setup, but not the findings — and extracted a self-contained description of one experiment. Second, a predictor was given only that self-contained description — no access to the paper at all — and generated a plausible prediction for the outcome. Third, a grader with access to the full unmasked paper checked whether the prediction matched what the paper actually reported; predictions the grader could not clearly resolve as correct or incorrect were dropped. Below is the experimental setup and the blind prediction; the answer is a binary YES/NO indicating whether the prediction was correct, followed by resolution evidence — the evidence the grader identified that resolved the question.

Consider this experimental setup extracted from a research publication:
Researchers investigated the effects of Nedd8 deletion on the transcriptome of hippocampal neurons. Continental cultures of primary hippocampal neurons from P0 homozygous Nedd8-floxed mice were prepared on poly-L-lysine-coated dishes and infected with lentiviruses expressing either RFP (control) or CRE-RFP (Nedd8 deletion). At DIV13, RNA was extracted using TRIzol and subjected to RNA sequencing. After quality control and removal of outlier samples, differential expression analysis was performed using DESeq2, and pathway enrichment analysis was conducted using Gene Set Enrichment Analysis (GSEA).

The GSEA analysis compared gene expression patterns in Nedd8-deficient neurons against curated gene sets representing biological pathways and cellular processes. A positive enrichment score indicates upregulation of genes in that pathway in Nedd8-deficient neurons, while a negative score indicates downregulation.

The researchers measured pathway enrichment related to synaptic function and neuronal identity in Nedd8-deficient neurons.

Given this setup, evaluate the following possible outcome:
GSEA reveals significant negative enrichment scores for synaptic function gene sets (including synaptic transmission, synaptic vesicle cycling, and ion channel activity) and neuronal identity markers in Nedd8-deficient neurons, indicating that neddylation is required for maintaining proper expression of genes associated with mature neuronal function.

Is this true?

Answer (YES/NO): YES